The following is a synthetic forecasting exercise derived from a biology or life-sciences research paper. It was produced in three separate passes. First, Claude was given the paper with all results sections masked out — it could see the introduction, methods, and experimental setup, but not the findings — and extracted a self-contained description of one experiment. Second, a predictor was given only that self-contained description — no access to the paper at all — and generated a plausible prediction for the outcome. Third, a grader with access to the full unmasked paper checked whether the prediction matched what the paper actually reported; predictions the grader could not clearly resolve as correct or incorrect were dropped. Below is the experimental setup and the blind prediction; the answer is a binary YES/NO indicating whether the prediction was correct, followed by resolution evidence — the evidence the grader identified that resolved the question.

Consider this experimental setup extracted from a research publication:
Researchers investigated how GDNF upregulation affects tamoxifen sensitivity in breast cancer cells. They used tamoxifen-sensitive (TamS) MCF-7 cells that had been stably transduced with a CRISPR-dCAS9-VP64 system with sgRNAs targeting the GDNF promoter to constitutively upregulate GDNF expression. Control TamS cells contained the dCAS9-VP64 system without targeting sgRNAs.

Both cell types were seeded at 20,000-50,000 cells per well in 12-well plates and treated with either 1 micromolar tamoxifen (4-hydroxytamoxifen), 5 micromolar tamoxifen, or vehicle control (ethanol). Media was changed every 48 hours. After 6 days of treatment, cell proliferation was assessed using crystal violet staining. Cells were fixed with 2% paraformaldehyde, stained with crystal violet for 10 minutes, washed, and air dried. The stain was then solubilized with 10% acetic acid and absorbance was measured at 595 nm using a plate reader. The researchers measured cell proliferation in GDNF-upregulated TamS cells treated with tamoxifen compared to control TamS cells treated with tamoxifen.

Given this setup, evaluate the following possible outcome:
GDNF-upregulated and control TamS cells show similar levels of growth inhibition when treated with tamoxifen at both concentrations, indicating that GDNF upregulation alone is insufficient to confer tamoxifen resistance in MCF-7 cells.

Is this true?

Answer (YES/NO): NO